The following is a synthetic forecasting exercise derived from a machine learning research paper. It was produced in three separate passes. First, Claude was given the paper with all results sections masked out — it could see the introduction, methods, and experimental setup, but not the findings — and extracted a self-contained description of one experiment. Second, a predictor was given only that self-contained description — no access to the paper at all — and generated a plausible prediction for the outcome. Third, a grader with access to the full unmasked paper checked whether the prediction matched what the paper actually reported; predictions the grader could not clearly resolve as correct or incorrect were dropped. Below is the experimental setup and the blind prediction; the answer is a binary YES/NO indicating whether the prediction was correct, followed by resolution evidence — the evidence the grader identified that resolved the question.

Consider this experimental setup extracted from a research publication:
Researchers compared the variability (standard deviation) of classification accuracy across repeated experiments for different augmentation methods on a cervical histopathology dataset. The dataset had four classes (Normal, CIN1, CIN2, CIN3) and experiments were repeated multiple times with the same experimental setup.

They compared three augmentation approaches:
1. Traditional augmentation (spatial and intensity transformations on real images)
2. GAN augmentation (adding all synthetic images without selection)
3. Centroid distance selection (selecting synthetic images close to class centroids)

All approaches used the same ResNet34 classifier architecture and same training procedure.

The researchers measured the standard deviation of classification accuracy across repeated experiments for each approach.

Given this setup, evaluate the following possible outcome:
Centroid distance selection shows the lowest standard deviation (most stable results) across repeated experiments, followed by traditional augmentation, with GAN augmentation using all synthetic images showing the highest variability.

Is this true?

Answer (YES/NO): NO